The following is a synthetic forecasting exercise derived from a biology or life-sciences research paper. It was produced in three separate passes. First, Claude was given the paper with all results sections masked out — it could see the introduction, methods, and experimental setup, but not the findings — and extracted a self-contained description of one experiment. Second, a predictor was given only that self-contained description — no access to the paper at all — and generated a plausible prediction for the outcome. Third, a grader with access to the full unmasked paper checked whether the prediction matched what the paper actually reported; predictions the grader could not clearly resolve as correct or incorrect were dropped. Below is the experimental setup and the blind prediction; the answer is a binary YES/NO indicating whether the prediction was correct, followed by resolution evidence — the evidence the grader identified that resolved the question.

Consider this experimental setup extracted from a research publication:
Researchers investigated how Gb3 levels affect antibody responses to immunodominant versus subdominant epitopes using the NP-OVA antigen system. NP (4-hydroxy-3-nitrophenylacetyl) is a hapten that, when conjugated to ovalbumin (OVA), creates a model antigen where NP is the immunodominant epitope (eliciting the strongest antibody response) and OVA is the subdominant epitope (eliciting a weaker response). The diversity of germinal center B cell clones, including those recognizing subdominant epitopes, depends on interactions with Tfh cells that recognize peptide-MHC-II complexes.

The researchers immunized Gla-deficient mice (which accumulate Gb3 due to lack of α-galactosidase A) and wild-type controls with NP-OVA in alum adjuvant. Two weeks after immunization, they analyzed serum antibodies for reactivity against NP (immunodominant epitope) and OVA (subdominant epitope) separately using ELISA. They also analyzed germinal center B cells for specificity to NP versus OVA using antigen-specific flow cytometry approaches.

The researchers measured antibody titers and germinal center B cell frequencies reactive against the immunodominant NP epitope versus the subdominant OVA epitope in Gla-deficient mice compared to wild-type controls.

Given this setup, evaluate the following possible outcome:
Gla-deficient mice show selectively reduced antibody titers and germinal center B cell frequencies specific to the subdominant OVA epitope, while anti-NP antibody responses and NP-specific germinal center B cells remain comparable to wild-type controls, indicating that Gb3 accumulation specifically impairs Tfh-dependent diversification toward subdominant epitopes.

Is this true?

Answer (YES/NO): NO